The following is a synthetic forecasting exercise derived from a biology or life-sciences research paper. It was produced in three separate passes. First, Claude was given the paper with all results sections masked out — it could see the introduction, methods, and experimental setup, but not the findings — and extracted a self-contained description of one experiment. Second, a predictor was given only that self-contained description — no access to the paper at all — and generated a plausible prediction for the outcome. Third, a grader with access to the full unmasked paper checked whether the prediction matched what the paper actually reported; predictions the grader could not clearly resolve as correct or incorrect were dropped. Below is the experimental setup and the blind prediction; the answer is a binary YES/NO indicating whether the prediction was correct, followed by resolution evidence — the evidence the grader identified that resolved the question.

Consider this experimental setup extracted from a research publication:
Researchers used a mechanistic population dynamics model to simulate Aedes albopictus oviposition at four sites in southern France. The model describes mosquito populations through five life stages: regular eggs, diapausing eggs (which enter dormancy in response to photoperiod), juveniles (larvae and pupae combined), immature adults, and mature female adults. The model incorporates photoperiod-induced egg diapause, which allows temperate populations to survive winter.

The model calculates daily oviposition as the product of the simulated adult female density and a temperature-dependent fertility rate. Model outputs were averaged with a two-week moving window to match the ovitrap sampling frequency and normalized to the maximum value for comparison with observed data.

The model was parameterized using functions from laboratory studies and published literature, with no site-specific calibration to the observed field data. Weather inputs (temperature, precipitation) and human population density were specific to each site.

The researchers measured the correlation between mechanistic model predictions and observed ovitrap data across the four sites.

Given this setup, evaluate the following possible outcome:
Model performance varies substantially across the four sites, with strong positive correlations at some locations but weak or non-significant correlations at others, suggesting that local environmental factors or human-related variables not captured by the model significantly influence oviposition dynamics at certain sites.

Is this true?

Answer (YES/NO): NO